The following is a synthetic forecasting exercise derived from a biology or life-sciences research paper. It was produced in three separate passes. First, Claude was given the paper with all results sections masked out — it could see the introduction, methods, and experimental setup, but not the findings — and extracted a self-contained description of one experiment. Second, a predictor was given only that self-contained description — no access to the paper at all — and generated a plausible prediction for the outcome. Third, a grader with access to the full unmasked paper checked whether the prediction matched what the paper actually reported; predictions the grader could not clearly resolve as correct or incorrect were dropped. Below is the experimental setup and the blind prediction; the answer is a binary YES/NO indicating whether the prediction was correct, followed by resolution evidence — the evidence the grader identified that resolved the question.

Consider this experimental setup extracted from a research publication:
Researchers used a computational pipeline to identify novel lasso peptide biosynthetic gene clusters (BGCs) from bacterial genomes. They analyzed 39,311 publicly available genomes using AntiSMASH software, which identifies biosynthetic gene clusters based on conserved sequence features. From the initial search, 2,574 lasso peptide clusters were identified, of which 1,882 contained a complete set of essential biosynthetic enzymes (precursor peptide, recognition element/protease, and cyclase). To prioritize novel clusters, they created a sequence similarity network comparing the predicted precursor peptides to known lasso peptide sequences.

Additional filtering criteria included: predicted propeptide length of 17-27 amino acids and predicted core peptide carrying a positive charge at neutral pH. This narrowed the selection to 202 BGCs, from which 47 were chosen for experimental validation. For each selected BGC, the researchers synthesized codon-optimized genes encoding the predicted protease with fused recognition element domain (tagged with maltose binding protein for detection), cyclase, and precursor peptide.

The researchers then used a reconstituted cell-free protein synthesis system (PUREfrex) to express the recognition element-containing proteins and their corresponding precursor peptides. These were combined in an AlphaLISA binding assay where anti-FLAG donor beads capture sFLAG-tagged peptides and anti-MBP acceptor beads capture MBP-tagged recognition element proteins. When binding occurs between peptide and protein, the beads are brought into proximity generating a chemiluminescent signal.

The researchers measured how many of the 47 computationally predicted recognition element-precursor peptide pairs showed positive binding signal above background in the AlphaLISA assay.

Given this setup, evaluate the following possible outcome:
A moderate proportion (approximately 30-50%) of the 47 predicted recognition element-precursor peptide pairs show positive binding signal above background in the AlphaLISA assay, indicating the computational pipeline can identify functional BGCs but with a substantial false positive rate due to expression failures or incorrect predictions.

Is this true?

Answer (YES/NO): NO